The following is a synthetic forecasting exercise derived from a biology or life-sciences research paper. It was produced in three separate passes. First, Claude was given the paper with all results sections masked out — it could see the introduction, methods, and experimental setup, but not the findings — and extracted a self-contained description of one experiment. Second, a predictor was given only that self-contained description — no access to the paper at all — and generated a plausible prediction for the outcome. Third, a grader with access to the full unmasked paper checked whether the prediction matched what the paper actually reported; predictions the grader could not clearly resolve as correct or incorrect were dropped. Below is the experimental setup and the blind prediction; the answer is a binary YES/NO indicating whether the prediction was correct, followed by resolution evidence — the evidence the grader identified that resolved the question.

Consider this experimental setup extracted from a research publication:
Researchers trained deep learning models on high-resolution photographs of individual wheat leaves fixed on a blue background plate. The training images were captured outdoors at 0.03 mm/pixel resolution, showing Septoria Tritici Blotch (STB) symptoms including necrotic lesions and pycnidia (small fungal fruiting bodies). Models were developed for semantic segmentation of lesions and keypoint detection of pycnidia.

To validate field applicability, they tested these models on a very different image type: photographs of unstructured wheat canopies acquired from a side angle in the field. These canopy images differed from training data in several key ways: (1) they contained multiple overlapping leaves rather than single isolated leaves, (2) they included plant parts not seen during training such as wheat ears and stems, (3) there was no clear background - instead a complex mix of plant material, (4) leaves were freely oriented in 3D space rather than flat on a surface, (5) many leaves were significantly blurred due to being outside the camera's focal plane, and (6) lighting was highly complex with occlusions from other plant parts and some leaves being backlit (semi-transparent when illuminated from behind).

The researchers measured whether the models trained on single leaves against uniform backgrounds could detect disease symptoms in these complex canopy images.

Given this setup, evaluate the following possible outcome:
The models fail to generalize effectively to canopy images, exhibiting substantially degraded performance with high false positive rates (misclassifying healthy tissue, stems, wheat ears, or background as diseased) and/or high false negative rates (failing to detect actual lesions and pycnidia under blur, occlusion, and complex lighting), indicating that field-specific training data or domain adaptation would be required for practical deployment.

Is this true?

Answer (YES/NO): NO